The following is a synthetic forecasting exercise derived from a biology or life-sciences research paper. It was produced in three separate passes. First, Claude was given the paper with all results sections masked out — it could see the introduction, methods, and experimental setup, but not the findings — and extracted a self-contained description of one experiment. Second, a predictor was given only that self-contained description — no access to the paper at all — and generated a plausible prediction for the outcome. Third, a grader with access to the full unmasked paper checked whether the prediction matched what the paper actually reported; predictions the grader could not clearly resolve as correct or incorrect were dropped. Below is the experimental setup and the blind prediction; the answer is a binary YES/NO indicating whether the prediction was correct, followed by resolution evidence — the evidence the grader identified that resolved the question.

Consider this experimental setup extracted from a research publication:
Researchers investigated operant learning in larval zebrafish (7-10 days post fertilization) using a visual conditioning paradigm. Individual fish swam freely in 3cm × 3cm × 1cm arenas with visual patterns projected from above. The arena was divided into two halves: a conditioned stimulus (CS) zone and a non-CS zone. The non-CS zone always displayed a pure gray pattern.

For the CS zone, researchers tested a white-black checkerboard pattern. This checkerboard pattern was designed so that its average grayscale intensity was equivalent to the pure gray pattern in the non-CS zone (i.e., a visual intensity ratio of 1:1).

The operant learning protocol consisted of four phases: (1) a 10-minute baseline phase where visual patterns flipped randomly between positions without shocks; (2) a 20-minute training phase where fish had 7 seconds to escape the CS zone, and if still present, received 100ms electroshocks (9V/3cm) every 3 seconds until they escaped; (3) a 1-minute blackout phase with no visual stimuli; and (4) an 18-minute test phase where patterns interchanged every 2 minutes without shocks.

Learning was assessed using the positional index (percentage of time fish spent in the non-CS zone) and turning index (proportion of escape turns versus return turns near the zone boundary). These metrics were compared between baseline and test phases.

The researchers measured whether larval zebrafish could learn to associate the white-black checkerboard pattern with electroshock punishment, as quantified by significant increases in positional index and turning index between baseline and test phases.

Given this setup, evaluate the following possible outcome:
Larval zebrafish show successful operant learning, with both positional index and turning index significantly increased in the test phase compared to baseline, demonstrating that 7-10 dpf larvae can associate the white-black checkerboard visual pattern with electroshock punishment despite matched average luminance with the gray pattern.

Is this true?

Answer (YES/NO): NO